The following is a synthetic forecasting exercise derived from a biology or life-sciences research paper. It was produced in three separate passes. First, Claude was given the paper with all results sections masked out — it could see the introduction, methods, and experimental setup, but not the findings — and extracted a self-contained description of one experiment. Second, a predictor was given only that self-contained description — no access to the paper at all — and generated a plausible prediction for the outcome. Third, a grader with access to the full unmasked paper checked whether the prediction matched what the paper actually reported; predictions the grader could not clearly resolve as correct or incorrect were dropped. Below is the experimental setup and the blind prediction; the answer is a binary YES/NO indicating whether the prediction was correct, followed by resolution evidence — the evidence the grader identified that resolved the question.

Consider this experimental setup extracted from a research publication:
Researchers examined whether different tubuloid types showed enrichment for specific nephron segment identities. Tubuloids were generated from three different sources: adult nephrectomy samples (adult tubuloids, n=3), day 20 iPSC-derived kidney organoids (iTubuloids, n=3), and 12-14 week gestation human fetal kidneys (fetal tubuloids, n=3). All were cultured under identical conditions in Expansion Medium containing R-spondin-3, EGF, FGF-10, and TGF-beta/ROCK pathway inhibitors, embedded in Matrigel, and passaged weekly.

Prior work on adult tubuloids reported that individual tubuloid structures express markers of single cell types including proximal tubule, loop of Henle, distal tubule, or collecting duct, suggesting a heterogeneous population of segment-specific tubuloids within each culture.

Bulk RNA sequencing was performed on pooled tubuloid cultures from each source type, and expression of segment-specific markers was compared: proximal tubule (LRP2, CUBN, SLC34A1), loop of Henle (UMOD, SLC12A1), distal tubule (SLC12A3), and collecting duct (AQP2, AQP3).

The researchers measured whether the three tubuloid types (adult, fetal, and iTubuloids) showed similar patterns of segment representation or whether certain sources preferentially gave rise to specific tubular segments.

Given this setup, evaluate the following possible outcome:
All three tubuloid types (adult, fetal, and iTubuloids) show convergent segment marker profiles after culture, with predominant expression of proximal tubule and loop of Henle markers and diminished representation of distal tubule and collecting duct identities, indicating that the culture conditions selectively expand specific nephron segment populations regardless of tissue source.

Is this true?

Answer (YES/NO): NO